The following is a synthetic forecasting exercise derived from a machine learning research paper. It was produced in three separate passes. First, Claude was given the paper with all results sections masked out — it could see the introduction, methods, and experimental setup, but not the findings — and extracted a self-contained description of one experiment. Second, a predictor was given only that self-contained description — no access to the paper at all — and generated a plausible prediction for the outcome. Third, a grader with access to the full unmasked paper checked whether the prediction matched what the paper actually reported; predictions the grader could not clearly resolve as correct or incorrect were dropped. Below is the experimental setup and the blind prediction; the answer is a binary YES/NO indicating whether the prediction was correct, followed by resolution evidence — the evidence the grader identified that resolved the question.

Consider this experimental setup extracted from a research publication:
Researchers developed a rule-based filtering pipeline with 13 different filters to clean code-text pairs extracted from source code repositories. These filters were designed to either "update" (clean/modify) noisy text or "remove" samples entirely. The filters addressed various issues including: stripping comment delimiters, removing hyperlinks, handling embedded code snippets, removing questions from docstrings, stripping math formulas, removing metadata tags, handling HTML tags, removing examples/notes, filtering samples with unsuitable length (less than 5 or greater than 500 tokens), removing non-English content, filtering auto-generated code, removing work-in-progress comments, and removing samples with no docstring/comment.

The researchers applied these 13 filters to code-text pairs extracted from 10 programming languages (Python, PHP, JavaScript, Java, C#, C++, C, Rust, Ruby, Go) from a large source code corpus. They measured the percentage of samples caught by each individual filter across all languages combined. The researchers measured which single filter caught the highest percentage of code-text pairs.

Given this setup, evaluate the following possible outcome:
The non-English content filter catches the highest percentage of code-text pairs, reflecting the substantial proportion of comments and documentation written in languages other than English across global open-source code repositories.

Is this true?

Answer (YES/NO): NO